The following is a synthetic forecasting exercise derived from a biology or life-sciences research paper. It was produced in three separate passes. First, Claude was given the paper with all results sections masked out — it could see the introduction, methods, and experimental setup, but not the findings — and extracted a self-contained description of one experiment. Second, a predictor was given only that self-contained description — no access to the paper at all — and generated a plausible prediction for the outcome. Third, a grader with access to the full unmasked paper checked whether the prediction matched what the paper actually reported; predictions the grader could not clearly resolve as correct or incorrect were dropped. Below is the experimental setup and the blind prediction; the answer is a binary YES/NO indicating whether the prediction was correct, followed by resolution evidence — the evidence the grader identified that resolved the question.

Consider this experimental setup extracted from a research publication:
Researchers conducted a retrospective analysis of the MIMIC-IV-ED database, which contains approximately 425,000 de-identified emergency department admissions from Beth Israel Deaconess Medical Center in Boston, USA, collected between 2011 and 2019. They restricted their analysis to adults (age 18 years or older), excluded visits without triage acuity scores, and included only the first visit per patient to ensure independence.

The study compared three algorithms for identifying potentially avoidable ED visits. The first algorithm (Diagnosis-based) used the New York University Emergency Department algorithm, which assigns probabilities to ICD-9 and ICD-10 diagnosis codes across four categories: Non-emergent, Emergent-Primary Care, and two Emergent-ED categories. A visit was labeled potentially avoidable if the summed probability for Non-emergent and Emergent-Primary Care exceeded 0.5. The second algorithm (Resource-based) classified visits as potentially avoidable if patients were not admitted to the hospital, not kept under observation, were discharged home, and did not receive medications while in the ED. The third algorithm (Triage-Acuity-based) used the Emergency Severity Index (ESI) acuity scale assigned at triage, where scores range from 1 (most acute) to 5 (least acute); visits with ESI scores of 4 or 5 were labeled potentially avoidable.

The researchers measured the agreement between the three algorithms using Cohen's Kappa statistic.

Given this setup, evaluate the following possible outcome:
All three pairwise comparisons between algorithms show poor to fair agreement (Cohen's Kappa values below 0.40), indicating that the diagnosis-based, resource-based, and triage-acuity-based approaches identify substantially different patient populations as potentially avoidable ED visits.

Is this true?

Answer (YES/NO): YES